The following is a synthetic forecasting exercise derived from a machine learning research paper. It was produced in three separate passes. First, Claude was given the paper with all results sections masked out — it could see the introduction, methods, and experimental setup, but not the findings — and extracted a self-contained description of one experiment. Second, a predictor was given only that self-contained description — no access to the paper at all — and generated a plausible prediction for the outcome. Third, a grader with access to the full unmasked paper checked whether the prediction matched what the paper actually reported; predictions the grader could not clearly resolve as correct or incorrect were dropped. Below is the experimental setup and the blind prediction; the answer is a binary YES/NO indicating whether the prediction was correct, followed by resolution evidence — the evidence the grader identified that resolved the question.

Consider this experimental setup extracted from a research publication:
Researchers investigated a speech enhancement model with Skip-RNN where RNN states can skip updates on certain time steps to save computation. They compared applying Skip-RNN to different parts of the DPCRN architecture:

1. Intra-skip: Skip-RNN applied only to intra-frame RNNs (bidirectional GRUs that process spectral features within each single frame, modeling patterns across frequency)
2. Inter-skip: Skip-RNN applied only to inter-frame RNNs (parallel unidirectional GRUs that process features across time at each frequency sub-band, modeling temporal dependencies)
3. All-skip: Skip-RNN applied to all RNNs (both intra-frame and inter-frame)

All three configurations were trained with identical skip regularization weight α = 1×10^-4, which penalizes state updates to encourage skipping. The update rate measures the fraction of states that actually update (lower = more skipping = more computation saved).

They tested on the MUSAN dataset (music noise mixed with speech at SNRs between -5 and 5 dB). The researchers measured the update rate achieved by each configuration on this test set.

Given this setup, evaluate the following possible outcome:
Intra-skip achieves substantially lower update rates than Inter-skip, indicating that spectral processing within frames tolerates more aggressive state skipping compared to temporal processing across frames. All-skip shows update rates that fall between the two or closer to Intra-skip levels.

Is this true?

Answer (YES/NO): YES